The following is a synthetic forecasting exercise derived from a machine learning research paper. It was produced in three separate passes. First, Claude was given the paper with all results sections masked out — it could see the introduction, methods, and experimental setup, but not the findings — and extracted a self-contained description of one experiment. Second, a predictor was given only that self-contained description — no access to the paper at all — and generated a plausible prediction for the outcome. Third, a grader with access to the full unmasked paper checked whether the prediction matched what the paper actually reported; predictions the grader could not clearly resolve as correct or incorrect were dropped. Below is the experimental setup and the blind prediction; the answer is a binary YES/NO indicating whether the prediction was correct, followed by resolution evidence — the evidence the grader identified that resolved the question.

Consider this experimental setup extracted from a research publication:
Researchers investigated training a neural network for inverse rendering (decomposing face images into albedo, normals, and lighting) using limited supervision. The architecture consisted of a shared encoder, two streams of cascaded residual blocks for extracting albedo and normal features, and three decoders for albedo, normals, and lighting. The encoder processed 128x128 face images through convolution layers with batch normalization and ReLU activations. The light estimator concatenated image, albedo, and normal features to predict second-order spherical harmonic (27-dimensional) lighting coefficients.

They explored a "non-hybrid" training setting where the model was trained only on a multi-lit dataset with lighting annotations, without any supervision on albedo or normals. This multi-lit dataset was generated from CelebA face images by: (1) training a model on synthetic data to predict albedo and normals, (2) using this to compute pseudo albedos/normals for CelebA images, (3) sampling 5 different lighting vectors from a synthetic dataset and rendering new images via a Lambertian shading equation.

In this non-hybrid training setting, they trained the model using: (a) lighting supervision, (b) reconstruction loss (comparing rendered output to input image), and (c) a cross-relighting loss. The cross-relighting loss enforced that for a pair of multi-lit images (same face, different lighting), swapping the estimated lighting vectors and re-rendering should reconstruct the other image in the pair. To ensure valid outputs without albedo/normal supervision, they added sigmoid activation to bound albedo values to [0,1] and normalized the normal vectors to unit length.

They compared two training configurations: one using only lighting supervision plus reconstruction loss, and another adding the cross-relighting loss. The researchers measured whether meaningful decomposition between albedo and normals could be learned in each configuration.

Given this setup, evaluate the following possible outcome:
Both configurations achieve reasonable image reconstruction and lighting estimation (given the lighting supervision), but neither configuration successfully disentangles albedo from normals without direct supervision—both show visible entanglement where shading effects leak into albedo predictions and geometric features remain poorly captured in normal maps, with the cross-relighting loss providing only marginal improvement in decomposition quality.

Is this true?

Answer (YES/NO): NO